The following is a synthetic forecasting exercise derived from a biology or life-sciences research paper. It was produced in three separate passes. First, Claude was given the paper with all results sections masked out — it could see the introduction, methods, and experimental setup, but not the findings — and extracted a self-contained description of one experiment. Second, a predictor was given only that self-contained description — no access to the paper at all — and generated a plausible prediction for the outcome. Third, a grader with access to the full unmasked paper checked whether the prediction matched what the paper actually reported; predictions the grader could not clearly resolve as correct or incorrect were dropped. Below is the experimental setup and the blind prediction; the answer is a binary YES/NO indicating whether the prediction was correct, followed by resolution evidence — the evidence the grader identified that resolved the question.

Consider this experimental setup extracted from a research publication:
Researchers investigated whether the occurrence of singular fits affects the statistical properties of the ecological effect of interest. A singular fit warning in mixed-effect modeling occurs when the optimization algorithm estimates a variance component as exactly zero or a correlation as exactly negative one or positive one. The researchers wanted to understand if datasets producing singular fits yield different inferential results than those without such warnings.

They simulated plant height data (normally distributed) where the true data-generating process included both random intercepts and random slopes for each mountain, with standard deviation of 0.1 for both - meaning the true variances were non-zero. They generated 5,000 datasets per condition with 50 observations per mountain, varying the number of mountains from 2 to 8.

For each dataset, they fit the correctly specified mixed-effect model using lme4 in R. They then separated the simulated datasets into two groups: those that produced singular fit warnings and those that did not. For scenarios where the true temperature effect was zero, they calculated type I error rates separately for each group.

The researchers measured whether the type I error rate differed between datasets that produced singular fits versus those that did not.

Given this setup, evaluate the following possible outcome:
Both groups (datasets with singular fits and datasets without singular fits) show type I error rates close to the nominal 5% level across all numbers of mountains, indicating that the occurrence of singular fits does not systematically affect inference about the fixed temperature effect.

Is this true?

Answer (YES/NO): NO